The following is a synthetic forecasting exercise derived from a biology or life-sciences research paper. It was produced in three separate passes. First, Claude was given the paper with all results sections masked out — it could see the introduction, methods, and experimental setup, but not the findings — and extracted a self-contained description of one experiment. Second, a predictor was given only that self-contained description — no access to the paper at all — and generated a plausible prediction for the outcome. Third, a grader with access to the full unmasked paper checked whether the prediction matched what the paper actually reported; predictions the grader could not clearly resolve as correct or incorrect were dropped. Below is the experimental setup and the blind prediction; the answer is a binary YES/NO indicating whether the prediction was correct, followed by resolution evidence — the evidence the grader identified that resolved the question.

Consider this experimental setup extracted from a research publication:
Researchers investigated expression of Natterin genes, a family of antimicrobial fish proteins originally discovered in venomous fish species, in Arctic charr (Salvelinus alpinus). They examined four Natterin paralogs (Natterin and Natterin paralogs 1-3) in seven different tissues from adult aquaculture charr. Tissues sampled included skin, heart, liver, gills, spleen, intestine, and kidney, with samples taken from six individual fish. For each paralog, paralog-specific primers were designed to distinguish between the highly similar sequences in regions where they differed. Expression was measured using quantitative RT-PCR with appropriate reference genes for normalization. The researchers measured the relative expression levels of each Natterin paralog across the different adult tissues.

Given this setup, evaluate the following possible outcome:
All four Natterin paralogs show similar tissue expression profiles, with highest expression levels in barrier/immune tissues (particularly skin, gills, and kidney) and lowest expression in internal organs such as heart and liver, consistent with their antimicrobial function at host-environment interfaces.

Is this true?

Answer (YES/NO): NO